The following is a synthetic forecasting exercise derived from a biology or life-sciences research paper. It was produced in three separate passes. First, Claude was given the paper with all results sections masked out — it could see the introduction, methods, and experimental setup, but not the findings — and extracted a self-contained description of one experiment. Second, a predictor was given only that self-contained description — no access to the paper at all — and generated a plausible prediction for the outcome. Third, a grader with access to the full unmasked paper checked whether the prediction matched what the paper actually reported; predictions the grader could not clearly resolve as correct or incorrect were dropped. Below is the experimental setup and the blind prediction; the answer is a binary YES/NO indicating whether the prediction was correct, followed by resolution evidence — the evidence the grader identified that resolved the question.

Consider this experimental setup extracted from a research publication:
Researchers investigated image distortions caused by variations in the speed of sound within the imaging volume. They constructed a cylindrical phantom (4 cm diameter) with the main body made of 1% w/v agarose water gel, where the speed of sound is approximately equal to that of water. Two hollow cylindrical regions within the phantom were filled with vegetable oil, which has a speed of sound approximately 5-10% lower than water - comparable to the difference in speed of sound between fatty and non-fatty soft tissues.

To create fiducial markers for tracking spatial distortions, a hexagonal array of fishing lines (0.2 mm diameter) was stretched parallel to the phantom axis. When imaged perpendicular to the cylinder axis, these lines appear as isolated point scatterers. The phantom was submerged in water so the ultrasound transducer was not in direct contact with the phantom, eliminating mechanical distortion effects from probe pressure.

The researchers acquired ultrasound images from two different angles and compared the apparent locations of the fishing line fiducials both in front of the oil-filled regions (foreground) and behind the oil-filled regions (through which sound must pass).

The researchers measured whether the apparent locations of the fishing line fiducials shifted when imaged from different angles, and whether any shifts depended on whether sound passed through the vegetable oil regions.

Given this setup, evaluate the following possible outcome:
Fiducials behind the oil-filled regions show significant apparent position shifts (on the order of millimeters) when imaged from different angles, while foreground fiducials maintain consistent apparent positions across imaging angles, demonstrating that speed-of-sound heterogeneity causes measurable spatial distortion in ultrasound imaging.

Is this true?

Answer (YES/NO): YES